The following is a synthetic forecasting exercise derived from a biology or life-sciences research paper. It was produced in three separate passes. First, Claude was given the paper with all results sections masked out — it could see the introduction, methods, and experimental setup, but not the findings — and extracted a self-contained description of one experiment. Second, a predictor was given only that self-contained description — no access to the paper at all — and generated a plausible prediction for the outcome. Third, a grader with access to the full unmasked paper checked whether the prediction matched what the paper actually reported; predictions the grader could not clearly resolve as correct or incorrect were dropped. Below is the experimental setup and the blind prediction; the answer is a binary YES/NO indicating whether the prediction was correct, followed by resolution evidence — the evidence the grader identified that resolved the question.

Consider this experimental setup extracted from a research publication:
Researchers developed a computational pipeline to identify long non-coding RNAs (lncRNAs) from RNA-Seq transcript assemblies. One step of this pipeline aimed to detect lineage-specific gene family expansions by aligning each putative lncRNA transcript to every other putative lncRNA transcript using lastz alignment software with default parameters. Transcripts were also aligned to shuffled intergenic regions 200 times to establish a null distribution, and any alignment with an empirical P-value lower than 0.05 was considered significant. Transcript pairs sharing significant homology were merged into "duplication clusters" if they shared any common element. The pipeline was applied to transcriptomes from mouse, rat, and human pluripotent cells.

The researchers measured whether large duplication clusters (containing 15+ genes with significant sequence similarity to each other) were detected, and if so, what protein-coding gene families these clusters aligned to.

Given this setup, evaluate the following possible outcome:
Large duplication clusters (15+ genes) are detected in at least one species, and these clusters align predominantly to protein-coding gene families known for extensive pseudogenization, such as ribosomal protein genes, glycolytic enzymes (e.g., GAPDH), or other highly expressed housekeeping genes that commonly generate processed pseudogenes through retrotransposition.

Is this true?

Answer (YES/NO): NO